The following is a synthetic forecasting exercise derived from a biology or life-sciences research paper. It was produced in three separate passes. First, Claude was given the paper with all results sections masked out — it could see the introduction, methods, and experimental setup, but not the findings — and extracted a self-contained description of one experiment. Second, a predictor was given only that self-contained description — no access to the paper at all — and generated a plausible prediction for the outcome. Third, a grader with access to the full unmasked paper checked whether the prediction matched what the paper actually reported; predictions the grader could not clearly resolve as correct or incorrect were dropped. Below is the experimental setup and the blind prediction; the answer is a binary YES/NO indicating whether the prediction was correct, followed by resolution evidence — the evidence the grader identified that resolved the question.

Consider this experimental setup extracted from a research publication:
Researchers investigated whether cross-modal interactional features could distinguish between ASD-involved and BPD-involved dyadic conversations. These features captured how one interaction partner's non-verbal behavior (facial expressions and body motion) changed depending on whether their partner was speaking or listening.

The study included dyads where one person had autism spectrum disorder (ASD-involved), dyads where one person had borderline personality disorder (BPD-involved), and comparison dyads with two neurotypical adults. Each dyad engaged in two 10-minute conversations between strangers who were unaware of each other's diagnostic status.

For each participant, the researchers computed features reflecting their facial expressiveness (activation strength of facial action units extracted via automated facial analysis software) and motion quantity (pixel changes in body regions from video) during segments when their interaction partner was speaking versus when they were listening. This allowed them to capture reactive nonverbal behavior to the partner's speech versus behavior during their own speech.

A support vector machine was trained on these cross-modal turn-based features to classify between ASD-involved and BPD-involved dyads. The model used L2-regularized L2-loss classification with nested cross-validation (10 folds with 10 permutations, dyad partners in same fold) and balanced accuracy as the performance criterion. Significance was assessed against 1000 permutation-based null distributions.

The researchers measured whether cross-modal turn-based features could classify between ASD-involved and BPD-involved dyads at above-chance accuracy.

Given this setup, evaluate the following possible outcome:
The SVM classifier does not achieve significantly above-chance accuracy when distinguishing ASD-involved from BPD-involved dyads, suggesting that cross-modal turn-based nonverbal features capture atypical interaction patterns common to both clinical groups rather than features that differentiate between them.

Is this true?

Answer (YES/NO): NO